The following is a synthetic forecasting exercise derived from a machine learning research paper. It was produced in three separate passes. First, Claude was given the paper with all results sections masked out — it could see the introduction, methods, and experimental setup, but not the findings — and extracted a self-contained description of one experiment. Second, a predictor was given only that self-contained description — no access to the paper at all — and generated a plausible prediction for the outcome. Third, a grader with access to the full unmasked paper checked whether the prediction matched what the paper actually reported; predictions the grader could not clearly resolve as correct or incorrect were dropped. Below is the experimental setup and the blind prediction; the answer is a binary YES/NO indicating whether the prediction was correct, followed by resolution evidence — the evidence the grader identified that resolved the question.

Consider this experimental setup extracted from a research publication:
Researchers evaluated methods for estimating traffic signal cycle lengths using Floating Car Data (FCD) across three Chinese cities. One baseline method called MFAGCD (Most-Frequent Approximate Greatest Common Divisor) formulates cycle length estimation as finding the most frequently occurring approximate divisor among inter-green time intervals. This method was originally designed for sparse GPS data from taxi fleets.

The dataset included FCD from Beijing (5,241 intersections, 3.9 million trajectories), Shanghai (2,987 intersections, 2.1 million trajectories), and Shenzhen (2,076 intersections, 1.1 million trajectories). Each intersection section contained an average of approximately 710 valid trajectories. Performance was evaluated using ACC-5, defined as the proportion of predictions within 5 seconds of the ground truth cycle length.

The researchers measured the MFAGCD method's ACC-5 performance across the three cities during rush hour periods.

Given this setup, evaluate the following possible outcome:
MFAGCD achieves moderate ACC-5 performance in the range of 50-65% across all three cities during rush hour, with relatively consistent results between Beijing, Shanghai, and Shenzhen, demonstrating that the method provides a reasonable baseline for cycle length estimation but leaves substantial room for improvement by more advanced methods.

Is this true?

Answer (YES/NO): NO